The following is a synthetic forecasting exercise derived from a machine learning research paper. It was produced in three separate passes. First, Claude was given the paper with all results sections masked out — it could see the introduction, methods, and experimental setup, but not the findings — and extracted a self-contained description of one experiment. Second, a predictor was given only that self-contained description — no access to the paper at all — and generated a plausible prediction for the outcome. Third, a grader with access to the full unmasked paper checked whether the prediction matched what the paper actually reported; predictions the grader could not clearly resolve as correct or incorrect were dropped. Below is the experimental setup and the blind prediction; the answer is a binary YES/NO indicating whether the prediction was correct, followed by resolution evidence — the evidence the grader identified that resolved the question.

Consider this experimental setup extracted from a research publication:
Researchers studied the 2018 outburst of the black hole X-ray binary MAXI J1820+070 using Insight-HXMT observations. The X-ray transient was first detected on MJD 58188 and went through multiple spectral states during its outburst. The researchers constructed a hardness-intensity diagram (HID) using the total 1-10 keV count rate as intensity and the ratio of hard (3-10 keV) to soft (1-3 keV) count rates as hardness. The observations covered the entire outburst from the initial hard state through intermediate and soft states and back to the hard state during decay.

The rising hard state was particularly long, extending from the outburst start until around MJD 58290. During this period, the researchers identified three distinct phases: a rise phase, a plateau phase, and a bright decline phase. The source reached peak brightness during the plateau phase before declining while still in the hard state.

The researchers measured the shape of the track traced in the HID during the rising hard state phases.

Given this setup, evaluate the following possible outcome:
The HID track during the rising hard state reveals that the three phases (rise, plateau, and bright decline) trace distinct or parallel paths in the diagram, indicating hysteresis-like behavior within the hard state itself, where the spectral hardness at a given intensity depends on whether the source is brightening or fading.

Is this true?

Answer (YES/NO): YES